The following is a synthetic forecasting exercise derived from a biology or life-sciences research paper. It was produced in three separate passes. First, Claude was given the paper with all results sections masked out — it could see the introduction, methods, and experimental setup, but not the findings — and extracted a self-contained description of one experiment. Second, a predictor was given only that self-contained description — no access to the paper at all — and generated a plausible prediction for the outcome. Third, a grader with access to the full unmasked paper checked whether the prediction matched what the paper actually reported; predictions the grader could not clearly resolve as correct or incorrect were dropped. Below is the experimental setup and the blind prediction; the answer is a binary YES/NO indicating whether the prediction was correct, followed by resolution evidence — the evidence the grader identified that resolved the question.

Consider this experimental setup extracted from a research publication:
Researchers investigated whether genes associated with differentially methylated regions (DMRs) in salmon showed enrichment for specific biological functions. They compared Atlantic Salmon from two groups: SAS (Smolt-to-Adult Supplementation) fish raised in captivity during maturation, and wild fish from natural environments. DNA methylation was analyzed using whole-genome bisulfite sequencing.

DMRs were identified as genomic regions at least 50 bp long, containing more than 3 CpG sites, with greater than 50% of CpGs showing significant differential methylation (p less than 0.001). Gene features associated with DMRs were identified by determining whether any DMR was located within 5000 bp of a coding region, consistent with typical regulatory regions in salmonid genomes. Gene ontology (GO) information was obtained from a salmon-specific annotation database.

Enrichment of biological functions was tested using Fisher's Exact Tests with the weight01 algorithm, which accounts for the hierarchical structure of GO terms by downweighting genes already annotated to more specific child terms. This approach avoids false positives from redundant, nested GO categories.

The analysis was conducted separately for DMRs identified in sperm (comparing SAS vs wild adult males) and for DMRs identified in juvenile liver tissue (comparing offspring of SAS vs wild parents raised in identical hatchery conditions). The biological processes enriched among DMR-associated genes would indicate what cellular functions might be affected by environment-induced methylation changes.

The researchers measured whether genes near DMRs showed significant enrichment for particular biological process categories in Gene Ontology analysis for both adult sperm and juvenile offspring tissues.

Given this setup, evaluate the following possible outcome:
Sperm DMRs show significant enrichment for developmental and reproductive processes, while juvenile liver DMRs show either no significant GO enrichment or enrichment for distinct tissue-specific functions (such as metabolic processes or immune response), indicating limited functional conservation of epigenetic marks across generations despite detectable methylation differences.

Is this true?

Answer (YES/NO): NO